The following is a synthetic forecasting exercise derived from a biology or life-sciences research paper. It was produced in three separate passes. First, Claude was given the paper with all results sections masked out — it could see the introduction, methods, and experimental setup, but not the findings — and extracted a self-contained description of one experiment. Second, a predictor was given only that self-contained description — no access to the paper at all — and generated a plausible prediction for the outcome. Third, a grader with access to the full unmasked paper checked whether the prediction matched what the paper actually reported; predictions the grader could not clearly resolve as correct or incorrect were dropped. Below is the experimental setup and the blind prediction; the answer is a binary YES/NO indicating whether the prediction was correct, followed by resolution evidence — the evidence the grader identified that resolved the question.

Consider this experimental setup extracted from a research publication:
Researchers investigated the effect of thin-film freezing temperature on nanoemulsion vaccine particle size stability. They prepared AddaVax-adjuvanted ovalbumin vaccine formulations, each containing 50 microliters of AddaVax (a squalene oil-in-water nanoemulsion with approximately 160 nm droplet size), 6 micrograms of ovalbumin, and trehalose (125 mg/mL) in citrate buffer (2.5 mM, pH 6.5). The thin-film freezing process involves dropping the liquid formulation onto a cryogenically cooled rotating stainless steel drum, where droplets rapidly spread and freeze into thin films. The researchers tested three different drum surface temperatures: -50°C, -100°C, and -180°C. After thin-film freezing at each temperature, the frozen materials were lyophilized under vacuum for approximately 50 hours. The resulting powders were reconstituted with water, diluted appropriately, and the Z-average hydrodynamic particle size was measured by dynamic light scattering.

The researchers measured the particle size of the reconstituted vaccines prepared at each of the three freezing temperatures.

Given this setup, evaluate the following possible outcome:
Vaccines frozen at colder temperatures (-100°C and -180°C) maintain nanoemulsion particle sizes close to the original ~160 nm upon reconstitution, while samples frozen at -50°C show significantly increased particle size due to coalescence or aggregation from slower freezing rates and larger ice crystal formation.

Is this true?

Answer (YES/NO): NO